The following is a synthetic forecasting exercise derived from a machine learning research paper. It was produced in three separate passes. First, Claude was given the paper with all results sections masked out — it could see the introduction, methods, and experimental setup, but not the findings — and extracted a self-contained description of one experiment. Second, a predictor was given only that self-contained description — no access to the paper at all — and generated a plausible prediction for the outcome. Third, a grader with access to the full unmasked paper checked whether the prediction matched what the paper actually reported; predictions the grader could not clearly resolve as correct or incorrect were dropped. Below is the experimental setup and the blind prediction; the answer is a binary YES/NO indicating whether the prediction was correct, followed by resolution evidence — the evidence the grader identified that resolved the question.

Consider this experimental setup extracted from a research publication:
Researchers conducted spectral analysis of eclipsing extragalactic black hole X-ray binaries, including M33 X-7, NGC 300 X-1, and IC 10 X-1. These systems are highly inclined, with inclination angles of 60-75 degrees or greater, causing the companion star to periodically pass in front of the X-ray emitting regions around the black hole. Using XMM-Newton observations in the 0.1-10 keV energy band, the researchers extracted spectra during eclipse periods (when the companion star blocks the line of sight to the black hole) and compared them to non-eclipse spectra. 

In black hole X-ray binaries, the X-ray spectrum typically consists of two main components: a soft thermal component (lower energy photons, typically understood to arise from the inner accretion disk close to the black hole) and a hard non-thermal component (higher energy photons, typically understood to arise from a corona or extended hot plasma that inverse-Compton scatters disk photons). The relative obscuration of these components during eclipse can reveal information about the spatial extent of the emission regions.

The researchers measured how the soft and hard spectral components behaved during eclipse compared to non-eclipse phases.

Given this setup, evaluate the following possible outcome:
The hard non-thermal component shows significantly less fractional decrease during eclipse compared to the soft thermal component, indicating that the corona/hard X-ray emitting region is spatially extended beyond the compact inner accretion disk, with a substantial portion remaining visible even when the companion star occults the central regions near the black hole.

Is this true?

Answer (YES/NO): YES